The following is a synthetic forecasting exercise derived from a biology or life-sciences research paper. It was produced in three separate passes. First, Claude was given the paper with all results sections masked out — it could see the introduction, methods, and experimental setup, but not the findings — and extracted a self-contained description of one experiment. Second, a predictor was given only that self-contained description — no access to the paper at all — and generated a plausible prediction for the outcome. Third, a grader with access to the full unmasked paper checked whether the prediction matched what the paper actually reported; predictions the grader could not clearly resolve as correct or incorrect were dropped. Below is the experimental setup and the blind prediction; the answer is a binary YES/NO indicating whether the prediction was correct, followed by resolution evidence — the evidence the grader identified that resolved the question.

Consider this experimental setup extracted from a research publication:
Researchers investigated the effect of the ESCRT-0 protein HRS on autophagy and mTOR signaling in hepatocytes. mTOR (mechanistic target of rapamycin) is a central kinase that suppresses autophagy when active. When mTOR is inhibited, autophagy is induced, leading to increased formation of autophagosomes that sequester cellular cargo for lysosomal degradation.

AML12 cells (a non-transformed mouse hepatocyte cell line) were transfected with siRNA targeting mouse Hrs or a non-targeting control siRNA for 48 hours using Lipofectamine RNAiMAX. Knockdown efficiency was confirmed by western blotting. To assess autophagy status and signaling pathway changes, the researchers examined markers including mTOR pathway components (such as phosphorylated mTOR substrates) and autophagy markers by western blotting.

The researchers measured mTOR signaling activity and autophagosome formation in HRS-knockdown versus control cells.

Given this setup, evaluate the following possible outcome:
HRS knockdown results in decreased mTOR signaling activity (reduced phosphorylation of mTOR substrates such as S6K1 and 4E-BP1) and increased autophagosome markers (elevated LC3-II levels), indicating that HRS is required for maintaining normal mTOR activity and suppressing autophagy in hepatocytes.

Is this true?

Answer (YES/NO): YES